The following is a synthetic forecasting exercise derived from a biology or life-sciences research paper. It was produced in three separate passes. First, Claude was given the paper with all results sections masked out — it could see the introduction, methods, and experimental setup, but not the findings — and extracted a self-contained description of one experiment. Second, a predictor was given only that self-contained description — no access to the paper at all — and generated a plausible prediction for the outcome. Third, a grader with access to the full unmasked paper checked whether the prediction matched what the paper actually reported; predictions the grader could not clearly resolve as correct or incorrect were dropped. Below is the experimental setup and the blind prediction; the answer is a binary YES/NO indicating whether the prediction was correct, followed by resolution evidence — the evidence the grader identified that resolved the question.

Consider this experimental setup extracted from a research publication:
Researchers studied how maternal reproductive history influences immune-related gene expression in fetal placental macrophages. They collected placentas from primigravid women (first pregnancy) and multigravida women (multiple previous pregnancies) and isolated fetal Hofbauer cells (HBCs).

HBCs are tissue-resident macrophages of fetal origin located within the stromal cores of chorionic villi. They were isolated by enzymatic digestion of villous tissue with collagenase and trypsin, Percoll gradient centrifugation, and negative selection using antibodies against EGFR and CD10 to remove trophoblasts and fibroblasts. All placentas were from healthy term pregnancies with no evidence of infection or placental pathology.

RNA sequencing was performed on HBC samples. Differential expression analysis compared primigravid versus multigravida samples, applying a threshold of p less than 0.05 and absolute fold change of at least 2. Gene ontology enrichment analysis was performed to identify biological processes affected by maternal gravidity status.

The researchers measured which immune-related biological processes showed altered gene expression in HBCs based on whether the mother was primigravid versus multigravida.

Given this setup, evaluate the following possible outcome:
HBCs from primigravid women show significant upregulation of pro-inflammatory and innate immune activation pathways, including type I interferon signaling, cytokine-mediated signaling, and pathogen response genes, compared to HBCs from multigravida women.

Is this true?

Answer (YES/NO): NO